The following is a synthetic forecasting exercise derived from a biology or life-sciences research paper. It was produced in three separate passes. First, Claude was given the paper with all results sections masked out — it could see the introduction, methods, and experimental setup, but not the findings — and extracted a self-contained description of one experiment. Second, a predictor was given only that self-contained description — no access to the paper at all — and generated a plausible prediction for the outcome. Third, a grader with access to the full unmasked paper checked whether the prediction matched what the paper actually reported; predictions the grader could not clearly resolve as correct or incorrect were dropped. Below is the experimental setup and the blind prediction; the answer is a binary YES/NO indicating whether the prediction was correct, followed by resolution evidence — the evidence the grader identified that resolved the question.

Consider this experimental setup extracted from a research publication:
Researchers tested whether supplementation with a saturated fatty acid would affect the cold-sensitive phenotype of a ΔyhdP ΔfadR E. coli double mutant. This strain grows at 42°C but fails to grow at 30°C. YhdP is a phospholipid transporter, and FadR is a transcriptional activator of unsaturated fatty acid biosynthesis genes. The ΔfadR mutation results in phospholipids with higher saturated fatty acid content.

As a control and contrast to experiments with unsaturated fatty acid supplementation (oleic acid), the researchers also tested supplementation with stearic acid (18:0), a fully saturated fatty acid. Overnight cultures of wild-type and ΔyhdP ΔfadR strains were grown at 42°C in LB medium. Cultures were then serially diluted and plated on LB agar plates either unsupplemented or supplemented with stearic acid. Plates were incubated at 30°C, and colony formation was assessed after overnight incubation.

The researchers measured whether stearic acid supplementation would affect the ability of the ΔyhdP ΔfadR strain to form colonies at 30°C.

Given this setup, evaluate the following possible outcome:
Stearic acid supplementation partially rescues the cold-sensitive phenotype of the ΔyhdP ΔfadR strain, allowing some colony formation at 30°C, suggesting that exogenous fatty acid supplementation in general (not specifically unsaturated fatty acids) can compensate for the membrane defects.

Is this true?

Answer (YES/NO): NO